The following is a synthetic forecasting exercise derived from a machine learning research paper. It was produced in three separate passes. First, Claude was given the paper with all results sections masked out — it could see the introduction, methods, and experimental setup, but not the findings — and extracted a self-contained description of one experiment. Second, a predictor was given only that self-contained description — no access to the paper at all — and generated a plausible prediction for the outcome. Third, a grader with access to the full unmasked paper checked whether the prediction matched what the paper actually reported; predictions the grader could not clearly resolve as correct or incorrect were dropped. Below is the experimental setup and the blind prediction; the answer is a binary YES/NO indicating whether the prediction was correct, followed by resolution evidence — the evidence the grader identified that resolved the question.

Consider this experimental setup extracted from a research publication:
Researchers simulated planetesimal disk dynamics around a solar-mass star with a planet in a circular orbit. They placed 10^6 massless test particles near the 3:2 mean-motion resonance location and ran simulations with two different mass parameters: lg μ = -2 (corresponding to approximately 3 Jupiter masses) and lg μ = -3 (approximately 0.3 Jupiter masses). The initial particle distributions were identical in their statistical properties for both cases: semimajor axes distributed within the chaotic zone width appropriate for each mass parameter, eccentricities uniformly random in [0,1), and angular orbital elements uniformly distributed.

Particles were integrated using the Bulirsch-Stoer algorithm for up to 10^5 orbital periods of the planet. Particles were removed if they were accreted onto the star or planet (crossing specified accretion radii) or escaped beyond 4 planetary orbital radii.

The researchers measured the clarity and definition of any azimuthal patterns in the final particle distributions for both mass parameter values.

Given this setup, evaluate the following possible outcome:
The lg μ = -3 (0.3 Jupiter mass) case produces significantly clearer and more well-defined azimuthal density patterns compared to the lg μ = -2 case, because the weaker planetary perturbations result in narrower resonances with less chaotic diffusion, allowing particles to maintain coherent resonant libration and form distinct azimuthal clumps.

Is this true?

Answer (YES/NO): YES